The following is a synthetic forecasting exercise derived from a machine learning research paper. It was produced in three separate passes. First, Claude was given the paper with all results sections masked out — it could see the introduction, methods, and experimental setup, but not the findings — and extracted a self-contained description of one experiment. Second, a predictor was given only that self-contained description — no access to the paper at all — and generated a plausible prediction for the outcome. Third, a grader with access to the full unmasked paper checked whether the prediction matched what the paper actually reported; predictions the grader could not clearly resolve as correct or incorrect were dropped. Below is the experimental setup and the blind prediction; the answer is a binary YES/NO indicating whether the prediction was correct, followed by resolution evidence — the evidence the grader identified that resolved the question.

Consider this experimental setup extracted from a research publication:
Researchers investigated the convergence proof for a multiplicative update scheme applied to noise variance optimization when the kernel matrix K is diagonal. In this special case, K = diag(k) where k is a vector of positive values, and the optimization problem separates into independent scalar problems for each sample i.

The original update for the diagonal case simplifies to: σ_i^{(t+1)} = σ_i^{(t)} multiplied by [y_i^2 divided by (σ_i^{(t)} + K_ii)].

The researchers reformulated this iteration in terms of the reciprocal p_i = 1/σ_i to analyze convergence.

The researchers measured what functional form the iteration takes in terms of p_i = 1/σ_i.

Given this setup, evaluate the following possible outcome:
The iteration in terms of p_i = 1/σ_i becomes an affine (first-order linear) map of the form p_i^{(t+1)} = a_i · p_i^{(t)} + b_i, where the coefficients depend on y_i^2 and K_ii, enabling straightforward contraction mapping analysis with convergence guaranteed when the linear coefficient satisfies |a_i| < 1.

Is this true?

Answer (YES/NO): YES